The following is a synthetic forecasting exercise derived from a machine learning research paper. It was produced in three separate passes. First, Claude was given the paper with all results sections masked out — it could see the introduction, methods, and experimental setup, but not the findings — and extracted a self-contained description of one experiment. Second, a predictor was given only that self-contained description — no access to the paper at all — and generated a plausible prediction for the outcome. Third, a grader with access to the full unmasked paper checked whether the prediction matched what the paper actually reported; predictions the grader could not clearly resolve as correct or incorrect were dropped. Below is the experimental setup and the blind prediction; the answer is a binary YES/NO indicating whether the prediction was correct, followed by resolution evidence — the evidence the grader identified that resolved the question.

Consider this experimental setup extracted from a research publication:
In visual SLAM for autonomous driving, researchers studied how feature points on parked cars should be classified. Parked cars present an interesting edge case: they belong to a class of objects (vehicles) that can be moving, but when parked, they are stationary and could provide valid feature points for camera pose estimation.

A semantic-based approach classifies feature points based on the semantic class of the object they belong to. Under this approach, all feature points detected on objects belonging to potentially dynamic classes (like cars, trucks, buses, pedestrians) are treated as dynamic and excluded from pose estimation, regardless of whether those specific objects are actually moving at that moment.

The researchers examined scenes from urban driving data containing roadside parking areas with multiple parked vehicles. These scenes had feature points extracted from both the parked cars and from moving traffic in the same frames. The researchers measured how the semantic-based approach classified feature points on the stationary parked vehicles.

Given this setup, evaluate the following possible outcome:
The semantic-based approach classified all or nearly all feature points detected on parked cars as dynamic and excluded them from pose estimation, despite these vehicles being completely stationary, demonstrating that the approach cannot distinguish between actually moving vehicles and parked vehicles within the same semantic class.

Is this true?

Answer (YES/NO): YES